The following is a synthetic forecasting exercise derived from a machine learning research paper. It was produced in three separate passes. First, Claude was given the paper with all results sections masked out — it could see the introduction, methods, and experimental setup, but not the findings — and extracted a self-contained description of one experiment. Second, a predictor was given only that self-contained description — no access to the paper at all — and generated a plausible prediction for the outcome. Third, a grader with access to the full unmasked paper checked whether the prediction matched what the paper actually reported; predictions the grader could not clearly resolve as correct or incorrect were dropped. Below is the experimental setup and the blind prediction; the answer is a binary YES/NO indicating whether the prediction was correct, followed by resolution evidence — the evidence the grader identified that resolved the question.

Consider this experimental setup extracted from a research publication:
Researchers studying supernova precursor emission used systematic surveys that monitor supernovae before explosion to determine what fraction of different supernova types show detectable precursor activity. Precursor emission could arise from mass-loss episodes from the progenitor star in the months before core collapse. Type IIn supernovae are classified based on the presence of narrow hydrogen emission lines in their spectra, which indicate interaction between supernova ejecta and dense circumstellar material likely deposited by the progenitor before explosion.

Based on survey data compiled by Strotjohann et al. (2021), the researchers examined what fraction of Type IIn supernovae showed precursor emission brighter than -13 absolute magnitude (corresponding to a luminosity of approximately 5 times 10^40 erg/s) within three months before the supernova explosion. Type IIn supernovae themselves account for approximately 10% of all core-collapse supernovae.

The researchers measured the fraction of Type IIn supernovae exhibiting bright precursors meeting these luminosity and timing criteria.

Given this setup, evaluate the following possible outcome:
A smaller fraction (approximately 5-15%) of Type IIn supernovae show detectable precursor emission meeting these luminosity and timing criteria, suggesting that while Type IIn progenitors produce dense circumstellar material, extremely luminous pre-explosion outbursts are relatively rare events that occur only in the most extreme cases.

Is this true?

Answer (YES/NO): NO